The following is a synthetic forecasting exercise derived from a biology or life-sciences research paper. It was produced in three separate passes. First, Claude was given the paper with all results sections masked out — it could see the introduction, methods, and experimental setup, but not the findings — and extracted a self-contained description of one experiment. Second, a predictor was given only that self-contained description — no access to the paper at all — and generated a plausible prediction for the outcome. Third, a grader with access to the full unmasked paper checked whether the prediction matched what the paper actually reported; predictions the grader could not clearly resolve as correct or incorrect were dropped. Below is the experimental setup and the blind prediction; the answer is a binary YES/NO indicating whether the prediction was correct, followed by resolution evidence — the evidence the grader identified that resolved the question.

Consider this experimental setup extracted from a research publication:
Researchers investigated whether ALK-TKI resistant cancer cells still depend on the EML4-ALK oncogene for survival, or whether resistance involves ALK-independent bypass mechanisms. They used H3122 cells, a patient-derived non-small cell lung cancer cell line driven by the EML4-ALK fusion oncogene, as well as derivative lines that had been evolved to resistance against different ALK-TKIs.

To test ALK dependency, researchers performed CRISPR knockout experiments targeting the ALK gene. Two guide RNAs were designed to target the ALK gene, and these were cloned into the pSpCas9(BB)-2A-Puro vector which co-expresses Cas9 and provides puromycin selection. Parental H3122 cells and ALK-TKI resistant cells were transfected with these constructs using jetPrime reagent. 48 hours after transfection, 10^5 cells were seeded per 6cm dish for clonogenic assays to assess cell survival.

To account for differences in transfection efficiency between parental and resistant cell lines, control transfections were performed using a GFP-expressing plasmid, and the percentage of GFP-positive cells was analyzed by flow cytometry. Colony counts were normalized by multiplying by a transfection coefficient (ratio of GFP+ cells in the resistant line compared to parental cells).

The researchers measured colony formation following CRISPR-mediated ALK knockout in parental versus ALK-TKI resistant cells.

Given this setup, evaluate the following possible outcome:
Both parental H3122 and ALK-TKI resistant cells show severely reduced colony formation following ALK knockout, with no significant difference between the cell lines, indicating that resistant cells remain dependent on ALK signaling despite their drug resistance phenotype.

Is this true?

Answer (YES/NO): NO